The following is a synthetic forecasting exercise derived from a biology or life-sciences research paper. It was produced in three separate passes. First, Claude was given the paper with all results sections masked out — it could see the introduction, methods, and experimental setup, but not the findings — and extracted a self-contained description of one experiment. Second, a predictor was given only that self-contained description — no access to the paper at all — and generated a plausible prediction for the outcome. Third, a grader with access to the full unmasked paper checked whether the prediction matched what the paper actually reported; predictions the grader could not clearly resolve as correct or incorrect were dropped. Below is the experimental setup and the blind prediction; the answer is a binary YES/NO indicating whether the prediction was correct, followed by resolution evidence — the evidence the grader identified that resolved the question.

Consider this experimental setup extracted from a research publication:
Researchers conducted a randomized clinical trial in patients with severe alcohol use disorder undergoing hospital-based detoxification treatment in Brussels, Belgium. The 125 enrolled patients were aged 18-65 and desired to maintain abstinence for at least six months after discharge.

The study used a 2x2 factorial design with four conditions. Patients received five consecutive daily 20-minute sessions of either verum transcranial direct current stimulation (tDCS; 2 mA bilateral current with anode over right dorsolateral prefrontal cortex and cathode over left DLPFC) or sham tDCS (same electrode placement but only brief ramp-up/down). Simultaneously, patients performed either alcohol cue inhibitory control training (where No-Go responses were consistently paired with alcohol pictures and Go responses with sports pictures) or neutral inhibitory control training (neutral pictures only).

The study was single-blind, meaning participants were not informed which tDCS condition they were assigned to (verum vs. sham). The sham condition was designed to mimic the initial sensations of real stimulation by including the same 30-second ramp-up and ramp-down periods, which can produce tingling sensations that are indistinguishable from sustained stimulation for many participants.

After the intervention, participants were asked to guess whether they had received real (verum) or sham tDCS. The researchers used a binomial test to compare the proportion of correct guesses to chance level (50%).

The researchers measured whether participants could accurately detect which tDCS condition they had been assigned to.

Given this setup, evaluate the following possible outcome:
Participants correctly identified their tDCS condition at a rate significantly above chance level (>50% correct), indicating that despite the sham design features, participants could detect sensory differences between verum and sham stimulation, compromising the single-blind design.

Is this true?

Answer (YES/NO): NO